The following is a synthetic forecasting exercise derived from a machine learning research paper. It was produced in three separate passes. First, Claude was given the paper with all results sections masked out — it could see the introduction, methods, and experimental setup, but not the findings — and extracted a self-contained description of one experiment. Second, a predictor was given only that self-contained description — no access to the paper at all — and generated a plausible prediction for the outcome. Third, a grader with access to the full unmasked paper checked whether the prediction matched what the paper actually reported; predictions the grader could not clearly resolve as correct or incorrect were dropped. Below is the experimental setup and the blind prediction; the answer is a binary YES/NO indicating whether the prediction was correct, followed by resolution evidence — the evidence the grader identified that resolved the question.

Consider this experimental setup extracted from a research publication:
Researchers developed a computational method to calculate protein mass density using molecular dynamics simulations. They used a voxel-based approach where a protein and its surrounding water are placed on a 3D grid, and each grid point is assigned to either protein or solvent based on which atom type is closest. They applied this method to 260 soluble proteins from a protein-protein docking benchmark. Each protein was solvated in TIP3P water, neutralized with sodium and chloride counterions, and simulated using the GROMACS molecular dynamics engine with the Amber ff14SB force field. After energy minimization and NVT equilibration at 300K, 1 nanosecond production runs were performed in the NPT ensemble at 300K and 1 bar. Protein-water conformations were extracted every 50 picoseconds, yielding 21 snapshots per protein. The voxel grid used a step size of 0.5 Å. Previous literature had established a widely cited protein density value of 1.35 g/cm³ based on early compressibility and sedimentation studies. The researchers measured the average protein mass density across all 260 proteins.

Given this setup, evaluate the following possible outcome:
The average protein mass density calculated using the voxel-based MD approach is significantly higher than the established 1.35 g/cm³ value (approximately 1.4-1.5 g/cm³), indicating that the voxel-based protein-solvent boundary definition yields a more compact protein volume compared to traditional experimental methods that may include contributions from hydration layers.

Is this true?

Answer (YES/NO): NO